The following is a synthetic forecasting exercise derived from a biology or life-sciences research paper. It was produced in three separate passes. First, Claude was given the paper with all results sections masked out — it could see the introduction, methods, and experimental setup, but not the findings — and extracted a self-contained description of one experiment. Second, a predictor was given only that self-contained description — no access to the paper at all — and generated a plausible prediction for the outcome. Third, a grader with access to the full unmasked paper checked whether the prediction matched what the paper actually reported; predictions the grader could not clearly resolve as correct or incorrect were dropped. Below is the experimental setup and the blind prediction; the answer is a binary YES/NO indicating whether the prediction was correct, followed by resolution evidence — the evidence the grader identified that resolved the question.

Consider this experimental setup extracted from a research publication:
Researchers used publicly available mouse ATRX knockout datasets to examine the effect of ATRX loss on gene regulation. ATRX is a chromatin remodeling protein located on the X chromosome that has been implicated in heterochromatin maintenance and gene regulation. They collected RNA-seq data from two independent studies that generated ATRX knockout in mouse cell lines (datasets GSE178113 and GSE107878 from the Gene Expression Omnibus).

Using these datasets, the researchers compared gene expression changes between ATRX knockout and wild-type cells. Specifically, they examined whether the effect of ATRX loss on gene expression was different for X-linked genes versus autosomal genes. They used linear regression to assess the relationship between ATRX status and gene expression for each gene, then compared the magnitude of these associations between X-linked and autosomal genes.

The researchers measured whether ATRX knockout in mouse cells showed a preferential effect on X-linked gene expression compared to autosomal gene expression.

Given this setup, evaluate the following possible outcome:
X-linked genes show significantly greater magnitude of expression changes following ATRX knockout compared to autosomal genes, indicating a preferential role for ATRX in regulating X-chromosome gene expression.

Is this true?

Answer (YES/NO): YES